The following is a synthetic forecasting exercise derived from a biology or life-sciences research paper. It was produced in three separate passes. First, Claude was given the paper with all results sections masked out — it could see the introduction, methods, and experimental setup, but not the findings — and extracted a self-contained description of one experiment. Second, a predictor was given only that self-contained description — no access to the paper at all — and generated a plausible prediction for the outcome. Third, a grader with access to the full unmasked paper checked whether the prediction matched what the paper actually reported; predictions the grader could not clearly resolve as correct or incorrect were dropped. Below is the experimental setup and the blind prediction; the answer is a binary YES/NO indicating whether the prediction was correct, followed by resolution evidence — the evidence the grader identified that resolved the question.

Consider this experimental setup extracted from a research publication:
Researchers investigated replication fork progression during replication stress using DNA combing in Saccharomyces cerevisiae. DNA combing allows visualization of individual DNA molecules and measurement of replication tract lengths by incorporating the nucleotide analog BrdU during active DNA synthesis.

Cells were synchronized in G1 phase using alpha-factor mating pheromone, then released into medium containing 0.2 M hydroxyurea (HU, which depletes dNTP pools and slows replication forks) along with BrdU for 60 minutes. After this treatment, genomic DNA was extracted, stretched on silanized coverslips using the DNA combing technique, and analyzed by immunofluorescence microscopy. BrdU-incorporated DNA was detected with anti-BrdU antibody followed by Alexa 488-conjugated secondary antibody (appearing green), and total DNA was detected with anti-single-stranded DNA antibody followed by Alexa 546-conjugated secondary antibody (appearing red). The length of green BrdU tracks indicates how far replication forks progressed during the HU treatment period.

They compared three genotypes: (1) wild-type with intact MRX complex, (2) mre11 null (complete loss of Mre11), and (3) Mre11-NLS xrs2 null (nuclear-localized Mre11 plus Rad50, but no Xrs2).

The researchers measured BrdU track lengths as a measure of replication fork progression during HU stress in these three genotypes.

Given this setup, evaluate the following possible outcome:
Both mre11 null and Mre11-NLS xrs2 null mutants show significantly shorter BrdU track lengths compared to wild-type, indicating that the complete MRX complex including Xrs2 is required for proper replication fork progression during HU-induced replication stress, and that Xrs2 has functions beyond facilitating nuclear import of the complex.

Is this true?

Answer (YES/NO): YES